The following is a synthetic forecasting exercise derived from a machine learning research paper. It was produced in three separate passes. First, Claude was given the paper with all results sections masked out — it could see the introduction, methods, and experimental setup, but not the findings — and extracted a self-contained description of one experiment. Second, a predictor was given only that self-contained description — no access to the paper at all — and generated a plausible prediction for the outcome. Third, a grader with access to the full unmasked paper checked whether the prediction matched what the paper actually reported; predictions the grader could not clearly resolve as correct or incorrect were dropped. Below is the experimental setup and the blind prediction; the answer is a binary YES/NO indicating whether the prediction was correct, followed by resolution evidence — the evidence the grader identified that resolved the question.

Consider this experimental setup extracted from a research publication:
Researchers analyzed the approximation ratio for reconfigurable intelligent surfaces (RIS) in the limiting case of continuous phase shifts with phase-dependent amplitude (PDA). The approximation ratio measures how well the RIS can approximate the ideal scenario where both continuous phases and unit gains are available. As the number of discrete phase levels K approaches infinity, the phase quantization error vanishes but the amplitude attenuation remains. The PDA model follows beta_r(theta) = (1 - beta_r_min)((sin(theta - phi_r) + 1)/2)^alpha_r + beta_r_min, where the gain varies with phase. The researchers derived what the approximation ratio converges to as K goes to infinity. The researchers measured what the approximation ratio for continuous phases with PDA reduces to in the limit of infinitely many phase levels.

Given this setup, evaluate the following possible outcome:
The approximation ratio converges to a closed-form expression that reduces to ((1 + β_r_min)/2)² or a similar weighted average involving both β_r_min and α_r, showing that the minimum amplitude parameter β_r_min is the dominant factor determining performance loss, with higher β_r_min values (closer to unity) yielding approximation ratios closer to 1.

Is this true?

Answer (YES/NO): NO